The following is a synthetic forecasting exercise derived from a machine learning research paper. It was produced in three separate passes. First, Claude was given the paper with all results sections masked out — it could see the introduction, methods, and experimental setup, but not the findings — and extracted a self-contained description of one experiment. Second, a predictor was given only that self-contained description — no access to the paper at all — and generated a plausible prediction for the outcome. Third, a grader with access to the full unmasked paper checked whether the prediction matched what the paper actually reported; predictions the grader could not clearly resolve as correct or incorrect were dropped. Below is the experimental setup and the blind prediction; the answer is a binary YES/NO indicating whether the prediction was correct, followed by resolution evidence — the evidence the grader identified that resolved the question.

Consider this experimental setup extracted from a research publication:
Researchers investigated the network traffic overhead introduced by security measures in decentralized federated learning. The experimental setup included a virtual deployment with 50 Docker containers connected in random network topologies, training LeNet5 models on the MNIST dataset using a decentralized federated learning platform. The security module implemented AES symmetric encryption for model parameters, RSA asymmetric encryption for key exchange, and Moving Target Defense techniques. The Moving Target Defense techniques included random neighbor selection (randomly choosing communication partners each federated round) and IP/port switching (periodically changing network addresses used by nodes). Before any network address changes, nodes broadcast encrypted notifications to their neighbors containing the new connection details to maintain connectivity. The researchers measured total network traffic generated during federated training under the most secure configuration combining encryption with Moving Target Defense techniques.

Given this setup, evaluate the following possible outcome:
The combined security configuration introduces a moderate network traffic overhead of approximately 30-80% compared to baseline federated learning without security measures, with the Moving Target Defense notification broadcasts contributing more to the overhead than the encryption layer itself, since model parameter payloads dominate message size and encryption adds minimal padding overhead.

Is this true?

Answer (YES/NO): NO